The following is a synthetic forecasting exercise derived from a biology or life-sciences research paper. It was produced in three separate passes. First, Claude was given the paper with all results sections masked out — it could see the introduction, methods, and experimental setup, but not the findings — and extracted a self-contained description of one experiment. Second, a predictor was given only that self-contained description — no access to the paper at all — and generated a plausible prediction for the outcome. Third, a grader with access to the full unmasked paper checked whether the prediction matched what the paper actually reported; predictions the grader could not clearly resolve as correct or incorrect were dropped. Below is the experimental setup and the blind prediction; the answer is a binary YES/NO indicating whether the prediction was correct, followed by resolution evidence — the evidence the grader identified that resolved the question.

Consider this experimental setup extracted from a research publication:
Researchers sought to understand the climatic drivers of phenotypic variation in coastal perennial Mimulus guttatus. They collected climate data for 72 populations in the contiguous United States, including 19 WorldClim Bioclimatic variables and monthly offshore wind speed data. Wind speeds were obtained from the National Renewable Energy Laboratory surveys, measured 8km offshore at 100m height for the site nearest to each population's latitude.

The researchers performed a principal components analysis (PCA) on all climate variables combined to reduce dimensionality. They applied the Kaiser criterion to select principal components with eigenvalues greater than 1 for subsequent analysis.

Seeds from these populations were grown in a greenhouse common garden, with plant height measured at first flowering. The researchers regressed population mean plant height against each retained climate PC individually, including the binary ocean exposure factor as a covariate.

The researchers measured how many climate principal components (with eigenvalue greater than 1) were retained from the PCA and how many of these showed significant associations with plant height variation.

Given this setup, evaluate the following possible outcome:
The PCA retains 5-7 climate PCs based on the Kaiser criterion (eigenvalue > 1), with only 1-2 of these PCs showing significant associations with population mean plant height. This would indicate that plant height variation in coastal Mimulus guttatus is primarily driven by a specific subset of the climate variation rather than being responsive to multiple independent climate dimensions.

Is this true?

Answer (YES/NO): NO